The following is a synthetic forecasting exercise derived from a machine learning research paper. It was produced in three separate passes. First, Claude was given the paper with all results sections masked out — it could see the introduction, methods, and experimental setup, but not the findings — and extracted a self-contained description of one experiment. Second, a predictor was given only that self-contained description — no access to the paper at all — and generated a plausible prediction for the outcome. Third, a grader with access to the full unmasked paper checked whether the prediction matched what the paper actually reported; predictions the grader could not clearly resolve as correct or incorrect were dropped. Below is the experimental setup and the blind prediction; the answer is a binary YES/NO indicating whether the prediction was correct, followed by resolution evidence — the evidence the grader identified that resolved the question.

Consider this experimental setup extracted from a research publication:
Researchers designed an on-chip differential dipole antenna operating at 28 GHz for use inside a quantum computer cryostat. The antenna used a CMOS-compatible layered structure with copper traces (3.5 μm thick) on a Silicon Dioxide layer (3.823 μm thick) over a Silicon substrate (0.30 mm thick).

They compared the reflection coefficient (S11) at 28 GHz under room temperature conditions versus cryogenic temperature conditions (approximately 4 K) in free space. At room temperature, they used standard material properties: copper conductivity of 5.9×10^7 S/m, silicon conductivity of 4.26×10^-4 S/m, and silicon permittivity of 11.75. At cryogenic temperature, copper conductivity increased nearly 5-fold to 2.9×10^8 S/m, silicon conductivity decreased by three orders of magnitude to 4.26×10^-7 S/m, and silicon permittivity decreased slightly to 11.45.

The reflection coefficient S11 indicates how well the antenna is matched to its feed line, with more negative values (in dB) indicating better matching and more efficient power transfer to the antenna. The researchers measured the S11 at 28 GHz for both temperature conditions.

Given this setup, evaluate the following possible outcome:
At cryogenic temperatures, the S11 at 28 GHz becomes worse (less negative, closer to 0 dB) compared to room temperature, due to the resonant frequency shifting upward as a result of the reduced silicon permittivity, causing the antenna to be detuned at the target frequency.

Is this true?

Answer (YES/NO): NO